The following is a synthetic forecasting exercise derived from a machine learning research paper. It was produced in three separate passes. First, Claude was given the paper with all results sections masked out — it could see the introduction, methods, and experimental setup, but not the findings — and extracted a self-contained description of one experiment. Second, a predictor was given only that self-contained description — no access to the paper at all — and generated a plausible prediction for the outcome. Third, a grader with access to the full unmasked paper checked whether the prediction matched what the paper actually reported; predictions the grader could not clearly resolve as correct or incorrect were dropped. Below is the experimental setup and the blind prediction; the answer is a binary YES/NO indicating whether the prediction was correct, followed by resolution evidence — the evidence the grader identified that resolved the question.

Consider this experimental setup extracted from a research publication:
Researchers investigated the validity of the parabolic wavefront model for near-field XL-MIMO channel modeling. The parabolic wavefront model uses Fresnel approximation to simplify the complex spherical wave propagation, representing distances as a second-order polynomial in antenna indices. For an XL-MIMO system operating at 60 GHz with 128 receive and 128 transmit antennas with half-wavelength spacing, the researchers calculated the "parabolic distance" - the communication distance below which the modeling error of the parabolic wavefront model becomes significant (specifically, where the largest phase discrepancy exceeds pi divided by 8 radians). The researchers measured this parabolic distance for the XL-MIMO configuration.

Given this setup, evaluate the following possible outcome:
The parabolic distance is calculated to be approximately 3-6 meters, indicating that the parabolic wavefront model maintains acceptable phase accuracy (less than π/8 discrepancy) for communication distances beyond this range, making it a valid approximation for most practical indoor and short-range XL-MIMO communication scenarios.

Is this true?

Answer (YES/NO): YES